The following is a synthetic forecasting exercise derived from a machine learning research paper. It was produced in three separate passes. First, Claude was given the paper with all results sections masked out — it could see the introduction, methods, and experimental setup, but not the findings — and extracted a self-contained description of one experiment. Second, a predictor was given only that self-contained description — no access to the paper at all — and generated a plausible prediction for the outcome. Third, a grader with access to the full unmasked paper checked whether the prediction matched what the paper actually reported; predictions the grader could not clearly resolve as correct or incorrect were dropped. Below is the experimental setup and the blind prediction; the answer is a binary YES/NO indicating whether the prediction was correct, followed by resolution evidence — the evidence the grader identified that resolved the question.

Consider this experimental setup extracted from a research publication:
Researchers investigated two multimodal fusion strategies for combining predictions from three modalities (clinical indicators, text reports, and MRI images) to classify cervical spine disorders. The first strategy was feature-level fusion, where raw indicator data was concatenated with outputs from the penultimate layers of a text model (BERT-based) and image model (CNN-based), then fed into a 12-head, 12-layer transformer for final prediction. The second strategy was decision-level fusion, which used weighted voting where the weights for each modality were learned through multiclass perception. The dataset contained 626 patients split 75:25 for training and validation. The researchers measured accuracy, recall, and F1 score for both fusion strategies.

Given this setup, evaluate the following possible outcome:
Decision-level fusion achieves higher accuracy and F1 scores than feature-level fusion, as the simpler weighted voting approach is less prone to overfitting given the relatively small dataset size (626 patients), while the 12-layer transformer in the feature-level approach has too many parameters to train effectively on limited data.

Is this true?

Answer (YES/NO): NO